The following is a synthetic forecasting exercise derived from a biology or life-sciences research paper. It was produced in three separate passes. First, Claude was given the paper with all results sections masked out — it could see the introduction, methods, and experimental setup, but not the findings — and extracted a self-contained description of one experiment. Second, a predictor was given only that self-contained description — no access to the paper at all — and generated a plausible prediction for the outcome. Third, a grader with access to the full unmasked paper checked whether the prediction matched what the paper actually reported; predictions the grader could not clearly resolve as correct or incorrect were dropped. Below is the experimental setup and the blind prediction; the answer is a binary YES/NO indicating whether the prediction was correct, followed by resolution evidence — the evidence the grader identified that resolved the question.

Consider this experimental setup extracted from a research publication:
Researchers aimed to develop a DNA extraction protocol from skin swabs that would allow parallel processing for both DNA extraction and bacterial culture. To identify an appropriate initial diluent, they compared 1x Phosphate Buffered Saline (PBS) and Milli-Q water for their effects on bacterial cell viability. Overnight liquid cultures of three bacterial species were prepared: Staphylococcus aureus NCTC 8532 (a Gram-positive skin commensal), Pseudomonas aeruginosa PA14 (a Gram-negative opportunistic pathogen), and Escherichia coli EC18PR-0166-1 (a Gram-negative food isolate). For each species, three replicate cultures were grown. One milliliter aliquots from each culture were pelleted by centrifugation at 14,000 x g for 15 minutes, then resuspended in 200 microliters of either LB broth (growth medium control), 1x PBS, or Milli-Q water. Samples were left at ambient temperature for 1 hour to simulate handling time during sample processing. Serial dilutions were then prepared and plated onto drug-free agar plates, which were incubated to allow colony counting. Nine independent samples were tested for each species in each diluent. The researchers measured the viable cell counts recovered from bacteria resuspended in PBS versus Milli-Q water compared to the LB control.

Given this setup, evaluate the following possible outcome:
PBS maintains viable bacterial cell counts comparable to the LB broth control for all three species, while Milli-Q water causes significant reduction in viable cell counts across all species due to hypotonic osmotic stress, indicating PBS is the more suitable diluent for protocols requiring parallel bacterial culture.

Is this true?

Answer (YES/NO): NO